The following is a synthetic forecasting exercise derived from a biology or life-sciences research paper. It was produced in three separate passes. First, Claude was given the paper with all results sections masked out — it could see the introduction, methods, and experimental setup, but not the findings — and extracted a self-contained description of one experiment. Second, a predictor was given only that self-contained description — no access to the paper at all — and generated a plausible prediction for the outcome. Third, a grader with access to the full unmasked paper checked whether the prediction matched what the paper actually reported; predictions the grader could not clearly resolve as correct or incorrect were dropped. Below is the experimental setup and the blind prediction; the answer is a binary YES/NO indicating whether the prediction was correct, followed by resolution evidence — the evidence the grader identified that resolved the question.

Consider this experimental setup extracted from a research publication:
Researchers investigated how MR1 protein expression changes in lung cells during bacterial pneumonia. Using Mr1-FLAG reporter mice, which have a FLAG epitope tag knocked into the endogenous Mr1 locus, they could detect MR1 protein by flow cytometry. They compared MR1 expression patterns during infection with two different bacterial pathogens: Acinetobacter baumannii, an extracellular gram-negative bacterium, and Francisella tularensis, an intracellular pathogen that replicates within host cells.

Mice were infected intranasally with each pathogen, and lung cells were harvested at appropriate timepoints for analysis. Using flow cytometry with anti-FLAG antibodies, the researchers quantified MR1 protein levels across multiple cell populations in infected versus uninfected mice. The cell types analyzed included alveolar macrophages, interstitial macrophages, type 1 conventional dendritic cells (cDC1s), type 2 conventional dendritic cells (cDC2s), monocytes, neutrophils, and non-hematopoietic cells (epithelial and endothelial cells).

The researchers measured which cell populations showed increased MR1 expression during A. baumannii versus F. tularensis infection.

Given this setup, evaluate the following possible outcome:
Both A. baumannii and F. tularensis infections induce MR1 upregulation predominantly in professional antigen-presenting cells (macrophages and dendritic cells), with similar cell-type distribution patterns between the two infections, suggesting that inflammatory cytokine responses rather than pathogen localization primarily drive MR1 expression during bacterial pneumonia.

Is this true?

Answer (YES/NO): NO